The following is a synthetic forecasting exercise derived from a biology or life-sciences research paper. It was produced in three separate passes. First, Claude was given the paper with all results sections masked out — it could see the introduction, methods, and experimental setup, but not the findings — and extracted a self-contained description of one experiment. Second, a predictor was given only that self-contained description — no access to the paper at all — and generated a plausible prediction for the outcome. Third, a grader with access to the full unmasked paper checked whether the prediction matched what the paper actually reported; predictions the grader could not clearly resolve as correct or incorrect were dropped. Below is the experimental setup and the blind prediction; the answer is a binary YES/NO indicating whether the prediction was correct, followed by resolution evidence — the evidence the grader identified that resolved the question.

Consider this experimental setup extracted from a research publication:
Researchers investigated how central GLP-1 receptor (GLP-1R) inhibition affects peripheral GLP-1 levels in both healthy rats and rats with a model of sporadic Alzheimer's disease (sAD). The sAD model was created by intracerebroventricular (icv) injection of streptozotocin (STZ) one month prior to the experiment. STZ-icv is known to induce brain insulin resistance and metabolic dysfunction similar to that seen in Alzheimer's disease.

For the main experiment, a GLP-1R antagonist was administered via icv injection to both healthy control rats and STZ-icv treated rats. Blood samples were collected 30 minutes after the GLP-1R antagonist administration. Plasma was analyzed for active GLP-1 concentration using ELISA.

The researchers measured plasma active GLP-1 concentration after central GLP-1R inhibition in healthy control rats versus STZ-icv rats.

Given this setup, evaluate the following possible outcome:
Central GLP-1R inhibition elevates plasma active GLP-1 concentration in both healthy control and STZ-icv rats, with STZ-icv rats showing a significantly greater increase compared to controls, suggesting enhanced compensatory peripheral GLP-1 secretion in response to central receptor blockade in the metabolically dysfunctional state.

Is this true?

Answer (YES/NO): NO